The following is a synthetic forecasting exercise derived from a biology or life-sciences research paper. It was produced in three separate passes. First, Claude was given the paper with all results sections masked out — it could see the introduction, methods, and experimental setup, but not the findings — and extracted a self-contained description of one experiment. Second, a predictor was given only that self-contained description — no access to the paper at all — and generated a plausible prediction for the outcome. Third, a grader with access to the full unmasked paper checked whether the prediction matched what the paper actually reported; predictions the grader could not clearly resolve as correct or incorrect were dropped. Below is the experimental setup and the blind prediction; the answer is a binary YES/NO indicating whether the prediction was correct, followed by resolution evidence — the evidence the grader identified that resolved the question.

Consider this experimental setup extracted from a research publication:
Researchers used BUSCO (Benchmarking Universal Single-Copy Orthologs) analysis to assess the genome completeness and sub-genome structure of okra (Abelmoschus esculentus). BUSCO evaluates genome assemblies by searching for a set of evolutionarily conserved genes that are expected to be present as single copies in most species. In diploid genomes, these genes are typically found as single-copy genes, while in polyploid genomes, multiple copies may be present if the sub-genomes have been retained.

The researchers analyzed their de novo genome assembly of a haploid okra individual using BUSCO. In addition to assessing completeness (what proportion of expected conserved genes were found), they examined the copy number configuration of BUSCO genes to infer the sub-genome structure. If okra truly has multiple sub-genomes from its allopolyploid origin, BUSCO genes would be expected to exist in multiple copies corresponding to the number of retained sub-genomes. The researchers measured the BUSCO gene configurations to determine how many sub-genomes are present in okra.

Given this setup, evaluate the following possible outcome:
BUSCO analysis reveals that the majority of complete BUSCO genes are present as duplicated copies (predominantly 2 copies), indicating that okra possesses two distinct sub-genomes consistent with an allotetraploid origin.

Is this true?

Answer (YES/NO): NO